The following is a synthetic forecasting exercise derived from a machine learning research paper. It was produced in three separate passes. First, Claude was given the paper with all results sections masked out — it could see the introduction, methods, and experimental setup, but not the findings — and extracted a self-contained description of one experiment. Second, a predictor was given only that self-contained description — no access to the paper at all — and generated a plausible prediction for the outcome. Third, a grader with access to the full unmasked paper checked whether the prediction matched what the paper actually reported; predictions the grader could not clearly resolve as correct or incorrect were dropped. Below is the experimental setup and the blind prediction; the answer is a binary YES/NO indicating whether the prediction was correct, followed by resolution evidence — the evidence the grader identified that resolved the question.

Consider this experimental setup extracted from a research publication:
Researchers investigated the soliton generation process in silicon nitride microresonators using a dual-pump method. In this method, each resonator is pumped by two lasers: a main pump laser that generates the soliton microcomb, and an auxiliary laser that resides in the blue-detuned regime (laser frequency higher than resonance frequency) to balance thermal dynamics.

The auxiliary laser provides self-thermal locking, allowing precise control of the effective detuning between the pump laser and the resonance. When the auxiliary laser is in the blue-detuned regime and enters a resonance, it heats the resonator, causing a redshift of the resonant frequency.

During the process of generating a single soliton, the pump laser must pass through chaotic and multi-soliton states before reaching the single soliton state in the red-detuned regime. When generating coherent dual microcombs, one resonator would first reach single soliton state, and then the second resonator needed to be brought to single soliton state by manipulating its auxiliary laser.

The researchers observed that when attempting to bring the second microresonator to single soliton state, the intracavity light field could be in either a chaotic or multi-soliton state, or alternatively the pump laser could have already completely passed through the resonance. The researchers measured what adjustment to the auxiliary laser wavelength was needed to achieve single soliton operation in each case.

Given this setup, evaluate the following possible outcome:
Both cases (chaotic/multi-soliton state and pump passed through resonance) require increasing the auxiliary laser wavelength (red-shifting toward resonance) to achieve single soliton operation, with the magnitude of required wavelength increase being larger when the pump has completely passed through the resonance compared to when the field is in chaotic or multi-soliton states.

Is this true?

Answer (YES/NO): NO